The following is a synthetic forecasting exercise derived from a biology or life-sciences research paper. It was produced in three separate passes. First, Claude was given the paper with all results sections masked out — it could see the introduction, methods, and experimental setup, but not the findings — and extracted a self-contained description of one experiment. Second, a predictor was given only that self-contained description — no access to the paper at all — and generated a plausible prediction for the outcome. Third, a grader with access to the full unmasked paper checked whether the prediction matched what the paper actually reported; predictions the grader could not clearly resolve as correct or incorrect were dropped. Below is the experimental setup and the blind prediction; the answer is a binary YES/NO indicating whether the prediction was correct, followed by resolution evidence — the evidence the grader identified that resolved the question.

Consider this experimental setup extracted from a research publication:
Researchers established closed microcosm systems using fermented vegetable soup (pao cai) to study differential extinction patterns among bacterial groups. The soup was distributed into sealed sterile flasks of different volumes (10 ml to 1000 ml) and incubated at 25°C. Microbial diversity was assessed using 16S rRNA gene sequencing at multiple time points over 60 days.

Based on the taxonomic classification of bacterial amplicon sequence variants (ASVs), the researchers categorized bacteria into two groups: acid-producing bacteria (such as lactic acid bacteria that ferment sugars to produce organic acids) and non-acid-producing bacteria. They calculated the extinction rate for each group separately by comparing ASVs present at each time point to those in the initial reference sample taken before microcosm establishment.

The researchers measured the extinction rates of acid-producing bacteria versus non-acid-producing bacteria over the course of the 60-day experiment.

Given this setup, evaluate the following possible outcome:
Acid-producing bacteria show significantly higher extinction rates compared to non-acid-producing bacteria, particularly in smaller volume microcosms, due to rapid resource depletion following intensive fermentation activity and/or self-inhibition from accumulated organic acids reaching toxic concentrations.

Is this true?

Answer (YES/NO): NO